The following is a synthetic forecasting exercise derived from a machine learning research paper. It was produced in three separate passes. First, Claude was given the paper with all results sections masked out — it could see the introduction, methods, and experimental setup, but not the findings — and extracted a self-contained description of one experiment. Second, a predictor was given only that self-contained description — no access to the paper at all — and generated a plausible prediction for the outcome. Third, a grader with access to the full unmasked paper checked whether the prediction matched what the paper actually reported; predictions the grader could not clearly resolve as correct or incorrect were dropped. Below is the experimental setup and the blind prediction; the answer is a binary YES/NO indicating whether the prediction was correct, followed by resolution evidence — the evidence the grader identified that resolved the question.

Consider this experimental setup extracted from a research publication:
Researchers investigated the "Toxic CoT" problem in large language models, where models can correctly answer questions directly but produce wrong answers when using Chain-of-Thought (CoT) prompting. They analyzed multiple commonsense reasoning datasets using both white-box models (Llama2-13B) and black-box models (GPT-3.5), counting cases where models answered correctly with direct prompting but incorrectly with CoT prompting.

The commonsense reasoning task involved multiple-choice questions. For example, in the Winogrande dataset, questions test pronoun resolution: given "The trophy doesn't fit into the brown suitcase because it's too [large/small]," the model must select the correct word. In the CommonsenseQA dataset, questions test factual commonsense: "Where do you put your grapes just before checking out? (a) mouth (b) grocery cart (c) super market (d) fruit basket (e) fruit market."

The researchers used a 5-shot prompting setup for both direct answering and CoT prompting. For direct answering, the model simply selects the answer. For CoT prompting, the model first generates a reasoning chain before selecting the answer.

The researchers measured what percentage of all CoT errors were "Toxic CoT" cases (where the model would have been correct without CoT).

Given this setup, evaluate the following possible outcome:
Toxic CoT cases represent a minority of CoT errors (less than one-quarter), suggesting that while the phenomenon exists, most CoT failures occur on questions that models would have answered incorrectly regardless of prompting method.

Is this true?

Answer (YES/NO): NO